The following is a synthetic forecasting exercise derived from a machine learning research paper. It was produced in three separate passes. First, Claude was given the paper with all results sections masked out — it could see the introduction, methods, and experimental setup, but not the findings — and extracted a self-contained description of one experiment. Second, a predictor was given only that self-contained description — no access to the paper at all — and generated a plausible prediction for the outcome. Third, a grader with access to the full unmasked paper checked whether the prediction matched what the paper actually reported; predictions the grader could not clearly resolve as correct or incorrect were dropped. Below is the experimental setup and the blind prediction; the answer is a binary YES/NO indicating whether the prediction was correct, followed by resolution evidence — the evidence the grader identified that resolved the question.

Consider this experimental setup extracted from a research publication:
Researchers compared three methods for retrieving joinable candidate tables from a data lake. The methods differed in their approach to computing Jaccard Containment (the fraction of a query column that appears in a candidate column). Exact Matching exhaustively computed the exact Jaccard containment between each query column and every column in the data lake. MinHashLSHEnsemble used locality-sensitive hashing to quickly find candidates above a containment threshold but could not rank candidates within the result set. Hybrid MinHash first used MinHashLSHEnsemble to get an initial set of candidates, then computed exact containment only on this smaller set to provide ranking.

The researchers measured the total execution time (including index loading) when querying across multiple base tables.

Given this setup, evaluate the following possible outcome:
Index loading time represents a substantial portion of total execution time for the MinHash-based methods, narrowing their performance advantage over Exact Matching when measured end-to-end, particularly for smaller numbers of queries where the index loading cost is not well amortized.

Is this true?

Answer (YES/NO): YES